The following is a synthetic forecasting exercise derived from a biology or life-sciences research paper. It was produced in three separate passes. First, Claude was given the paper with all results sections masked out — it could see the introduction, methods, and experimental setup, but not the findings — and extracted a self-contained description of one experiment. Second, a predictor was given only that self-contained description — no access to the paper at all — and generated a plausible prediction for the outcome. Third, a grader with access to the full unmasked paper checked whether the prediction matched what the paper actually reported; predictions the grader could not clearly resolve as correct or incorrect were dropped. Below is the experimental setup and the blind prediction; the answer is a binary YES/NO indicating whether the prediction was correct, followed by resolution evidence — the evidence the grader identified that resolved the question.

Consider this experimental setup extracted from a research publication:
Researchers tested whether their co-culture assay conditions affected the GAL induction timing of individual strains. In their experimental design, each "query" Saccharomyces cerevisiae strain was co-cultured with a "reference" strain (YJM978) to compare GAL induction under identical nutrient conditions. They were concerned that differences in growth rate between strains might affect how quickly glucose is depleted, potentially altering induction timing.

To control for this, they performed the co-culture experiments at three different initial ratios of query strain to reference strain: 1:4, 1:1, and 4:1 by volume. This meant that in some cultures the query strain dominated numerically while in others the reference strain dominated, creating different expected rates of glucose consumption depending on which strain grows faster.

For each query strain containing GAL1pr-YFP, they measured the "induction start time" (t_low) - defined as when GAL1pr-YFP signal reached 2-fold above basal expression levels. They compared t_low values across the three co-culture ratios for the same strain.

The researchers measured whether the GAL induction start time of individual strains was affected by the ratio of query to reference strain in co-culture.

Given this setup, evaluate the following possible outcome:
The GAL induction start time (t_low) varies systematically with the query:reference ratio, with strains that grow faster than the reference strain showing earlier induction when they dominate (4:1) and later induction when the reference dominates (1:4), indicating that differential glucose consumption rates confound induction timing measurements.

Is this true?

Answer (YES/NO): NO